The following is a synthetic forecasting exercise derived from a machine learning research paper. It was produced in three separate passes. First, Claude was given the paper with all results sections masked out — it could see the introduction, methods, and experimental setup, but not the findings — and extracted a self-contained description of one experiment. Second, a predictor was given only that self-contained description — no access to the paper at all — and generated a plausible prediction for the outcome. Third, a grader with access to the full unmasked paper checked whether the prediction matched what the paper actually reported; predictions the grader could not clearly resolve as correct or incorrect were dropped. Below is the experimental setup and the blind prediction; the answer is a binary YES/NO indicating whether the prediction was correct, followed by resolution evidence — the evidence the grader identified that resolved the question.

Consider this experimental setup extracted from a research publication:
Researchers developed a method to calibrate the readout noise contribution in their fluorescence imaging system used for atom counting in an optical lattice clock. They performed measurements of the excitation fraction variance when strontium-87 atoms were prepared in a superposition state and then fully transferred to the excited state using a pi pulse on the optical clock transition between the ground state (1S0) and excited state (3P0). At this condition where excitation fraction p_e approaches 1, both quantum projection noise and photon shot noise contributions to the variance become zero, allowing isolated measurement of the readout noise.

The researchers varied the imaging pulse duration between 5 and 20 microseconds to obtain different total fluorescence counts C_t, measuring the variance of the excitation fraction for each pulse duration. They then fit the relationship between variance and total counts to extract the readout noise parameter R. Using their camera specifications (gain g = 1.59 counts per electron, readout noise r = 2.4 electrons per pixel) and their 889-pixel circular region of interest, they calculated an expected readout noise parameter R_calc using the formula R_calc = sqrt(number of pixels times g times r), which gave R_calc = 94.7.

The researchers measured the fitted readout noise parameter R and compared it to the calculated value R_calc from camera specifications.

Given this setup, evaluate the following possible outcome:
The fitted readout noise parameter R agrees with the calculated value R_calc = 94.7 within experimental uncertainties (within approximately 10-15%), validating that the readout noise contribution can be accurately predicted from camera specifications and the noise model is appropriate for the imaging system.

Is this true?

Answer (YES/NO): YES